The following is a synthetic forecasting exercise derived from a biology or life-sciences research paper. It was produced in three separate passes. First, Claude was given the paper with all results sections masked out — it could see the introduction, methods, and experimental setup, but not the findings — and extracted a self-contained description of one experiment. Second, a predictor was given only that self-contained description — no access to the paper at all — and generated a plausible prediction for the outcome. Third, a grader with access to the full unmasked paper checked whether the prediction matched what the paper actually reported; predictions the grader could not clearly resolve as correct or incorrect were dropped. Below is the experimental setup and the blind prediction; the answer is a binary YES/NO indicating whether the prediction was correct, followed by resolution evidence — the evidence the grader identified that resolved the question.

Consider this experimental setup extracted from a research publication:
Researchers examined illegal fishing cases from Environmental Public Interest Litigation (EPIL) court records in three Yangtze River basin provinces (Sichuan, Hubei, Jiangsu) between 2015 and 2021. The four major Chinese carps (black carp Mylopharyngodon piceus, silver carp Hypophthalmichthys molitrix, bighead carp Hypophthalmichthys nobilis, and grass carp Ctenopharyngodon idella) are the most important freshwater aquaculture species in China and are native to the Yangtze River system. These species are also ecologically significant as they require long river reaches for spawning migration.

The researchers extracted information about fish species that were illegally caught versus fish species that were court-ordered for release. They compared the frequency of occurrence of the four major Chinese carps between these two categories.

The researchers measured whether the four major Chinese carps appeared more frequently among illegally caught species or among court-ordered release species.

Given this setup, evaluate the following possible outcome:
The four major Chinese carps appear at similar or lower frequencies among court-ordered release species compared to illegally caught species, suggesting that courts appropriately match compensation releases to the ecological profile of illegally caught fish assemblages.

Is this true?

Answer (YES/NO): NO